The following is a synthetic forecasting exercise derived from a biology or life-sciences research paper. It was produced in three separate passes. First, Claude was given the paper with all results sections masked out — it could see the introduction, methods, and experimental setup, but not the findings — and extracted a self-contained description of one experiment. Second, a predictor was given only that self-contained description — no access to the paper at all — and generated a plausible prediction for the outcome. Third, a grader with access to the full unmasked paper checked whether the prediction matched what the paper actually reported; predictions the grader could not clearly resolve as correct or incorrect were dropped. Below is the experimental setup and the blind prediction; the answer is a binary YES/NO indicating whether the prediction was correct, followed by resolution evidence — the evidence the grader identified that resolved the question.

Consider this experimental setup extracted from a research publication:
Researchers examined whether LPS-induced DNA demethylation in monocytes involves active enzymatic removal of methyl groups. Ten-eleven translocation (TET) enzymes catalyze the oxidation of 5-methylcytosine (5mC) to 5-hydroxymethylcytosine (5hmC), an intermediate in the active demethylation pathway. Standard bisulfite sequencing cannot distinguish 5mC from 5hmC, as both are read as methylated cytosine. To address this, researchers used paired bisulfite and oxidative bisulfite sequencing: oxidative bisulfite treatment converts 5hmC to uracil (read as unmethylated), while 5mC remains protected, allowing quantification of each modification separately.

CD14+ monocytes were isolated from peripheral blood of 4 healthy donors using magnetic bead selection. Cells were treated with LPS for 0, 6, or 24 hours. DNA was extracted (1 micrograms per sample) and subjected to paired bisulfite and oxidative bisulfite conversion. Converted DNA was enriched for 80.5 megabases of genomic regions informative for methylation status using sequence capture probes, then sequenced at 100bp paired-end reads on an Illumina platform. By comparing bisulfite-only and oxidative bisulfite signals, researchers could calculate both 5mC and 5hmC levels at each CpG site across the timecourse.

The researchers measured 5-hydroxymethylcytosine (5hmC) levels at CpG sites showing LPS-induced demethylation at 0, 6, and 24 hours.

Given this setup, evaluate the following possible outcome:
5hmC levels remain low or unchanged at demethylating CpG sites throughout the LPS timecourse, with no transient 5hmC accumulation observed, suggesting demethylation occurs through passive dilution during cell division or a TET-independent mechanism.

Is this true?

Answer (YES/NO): NO